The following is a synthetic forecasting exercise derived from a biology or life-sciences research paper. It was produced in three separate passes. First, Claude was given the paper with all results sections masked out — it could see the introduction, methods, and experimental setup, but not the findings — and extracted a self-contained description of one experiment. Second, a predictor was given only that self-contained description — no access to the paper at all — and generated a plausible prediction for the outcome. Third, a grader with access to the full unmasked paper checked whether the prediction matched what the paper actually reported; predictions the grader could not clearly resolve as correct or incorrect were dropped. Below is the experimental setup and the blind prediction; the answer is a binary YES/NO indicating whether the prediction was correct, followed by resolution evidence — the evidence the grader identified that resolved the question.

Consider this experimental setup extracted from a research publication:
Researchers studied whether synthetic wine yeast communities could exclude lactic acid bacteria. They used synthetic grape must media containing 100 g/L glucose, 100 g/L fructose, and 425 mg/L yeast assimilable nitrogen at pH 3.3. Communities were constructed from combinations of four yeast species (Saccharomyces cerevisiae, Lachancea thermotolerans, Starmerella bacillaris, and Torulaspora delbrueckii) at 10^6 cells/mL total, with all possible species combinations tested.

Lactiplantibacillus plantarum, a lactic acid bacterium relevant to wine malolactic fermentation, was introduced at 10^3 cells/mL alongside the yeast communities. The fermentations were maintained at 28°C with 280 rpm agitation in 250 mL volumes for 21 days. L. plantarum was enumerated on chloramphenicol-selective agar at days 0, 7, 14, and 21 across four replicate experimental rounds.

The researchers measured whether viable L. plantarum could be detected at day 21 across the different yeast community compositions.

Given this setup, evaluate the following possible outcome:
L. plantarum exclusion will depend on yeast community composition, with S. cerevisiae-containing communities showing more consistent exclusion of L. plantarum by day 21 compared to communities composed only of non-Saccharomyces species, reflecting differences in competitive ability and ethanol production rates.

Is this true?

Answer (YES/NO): NO